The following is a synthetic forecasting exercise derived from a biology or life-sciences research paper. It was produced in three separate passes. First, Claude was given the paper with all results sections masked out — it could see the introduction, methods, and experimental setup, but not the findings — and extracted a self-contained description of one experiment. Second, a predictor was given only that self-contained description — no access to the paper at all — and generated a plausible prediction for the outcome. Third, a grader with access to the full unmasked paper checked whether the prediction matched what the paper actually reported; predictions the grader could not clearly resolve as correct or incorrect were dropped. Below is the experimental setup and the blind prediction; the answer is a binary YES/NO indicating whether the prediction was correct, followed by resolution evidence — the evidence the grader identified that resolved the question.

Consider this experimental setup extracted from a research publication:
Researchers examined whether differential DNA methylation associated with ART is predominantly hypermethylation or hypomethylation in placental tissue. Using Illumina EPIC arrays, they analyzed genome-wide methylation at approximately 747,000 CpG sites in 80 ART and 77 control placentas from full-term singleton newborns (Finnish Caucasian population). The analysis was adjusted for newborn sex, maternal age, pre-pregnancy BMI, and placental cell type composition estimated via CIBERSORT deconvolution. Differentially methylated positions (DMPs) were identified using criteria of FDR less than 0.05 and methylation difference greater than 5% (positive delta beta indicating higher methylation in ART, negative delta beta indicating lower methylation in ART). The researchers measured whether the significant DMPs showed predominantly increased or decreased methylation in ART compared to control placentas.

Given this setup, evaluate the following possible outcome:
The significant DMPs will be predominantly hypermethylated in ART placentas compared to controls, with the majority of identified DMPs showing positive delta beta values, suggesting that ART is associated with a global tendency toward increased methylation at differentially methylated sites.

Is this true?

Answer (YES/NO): NO